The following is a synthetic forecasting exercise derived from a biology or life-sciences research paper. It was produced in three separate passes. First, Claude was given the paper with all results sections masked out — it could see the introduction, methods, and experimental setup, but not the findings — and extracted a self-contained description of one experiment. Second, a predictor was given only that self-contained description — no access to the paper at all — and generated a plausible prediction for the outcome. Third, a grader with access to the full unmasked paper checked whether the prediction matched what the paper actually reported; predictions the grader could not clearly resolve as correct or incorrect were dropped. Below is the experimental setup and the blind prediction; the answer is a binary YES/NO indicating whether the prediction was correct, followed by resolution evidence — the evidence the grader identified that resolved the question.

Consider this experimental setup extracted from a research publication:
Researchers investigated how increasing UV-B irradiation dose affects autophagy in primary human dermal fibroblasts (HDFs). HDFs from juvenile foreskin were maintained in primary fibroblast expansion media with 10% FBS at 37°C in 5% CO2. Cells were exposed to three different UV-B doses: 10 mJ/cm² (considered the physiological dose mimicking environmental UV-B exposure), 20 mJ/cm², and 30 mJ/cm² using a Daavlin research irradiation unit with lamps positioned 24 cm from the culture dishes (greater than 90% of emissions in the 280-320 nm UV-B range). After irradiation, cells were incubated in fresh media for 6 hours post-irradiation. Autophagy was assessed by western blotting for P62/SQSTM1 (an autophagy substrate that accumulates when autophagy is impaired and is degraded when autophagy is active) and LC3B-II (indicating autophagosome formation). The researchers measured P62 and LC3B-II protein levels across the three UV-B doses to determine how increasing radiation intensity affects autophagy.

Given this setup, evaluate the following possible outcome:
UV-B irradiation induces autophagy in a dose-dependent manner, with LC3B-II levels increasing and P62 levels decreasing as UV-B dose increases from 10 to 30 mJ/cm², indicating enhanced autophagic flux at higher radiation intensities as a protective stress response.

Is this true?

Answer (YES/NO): NO